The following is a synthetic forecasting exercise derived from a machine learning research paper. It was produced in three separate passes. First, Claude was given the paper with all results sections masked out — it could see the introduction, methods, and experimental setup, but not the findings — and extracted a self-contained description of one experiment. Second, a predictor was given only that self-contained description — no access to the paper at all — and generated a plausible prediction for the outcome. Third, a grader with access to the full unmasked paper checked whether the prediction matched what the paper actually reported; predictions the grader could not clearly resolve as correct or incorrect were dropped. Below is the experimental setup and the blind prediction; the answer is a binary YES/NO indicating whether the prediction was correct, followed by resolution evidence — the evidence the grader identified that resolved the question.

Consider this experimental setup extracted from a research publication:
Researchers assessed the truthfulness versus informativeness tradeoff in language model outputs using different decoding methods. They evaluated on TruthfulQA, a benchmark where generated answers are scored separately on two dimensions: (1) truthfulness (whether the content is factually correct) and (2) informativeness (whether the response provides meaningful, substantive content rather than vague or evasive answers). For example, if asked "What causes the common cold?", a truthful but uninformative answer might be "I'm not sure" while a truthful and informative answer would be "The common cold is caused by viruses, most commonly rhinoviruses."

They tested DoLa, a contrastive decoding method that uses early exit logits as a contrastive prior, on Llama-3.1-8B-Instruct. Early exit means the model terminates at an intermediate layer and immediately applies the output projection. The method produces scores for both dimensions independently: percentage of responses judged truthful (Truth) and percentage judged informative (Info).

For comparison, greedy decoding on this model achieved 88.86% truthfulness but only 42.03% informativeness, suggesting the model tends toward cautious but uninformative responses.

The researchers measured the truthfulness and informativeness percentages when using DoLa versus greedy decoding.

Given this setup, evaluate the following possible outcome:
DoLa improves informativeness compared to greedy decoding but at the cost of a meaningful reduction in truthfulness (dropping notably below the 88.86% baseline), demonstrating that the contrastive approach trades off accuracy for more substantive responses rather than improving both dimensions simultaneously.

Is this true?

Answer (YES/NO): YES